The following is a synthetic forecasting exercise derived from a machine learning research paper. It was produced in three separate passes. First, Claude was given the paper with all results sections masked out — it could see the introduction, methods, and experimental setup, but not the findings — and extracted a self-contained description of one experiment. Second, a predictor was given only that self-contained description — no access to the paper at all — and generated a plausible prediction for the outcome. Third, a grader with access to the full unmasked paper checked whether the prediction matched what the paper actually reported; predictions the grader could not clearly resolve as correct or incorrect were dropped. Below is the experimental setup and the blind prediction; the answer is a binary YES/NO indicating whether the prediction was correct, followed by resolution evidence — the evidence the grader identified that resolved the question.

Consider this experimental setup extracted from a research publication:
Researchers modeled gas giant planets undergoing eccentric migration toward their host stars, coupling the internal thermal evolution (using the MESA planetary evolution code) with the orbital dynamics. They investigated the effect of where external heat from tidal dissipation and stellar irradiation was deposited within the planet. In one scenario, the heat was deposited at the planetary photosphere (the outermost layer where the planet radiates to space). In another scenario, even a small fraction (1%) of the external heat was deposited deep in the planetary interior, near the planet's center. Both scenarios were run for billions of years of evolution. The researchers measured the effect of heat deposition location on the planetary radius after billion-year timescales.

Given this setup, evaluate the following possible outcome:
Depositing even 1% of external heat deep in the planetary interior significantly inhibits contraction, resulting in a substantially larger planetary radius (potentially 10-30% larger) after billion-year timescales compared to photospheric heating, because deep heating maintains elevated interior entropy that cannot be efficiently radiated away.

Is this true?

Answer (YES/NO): YES